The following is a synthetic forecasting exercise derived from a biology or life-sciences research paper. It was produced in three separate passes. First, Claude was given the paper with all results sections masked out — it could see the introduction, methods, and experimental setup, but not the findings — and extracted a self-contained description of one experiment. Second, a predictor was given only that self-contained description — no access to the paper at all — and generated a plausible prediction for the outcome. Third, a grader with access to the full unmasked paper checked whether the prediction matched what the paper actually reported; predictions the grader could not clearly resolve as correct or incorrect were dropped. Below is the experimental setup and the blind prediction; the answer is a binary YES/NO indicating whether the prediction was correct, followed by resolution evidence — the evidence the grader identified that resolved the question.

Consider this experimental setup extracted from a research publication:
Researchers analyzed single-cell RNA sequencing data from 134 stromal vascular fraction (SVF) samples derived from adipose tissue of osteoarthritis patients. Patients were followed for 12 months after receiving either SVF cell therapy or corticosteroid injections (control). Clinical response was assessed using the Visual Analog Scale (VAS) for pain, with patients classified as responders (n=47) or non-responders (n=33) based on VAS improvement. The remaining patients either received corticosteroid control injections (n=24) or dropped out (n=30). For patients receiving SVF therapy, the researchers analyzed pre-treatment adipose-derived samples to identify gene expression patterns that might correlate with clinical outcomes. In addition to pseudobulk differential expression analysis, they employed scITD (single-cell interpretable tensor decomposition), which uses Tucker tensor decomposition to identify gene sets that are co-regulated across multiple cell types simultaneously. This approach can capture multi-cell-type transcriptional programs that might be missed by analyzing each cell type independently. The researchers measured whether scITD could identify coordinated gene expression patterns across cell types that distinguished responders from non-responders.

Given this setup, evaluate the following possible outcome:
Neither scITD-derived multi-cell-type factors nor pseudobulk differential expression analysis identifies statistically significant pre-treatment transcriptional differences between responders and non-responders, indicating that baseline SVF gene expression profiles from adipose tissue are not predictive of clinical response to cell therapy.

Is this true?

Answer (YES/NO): YES